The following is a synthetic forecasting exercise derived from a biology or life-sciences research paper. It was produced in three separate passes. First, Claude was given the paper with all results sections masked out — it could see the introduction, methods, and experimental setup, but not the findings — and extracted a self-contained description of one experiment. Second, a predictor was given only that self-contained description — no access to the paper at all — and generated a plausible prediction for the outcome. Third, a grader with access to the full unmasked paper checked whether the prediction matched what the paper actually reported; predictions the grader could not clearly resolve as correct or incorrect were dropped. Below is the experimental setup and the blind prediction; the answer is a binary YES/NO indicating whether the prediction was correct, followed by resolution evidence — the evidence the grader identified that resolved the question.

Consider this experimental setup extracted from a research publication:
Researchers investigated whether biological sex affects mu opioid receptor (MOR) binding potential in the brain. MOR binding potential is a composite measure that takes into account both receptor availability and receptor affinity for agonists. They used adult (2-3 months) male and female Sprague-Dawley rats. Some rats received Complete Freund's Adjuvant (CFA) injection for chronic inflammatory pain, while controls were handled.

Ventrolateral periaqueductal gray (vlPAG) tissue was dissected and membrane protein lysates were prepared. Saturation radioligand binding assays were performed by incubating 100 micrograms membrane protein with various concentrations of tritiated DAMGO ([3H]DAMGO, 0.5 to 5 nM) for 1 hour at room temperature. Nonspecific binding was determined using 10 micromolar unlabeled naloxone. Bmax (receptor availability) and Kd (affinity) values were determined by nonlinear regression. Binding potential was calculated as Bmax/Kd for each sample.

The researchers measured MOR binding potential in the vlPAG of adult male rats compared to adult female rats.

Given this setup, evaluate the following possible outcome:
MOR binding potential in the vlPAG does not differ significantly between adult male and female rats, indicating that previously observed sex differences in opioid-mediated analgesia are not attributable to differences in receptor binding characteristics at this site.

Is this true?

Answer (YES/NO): NO